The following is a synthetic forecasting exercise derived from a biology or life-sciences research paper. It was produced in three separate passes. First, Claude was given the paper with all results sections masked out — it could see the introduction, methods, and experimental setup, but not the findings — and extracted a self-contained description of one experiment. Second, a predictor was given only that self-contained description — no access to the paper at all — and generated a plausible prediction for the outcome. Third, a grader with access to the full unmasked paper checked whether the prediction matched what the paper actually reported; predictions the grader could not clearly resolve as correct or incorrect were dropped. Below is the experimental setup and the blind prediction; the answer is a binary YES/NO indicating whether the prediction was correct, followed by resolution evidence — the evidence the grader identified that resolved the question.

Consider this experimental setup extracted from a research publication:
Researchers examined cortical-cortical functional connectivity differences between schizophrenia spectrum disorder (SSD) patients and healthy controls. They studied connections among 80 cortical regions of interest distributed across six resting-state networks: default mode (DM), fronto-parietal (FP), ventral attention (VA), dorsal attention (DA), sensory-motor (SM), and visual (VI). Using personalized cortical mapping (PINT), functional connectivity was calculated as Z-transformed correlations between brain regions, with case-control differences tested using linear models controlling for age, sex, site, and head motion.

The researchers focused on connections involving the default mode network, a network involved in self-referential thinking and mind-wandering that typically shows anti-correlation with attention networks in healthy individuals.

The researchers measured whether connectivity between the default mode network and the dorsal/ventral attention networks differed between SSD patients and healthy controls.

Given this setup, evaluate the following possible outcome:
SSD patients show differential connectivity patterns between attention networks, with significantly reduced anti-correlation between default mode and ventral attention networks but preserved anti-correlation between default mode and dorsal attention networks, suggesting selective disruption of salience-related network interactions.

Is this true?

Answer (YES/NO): NO